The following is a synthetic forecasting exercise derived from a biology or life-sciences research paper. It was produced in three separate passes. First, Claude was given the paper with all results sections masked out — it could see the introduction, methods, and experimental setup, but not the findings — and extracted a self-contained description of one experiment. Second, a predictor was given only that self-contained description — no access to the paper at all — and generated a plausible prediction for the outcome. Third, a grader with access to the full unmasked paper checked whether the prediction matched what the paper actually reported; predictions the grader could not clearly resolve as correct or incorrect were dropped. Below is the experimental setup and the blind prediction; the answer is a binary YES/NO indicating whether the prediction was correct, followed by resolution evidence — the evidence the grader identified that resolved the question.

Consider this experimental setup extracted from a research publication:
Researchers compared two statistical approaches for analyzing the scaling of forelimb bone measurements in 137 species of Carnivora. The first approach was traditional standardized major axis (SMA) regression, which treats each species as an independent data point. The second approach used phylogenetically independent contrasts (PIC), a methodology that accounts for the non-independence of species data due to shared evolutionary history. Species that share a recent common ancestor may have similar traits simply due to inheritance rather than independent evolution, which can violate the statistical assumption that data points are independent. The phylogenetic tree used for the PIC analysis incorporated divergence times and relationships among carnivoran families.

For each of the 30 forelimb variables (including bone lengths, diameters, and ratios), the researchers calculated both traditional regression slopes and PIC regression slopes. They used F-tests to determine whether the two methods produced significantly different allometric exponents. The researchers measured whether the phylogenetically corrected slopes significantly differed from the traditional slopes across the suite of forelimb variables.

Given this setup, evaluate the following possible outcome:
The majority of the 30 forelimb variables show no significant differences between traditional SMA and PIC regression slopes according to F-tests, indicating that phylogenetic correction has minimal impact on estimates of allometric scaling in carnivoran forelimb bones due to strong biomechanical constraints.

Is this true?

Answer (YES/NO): NO